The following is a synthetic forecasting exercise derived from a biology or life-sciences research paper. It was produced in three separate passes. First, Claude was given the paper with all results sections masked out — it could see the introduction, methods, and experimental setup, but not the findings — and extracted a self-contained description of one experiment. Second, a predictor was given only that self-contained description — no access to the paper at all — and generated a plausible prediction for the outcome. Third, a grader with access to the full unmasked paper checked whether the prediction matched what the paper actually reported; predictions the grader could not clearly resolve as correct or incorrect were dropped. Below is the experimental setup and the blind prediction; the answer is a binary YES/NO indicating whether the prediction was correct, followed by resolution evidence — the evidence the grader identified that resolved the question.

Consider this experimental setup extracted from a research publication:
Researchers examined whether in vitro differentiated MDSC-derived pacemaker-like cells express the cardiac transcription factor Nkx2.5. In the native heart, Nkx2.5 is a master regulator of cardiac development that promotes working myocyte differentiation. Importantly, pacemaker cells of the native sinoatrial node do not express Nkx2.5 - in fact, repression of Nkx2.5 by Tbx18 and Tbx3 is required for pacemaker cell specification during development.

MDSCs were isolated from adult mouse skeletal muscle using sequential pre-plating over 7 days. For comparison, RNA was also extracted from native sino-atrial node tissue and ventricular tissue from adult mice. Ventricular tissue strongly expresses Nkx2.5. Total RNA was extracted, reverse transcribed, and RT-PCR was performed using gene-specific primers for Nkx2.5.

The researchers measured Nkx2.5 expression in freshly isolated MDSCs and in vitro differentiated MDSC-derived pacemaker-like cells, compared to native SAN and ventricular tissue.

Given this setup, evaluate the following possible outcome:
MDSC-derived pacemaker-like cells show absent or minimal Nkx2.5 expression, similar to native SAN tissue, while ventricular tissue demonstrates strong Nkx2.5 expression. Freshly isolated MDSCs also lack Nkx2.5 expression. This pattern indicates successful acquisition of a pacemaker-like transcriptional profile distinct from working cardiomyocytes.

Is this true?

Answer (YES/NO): YES